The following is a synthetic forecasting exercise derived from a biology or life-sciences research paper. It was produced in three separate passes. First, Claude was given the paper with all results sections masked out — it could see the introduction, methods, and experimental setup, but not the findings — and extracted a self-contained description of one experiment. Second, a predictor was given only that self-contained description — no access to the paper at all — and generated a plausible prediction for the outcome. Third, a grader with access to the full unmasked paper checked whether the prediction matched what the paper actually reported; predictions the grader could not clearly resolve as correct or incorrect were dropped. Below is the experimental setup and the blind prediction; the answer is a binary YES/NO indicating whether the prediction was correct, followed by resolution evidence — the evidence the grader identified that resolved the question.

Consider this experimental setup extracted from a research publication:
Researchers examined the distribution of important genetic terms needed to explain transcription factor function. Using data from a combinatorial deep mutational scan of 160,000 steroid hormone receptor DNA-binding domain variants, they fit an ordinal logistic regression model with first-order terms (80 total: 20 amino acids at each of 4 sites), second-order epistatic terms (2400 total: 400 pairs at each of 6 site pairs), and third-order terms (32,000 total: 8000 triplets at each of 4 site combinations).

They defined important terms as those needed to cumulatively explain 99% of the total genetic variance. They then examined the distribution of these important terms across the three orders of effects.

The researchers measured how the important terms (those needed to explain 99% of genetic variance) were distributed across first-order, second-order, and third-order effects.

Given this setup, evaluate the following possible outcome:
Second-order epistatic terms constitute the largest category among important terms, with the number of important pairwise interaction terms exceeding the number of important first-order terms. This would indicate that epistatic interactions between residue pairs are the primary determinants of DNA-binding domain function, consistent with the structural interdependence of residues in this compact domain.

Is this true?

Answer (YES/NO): NO